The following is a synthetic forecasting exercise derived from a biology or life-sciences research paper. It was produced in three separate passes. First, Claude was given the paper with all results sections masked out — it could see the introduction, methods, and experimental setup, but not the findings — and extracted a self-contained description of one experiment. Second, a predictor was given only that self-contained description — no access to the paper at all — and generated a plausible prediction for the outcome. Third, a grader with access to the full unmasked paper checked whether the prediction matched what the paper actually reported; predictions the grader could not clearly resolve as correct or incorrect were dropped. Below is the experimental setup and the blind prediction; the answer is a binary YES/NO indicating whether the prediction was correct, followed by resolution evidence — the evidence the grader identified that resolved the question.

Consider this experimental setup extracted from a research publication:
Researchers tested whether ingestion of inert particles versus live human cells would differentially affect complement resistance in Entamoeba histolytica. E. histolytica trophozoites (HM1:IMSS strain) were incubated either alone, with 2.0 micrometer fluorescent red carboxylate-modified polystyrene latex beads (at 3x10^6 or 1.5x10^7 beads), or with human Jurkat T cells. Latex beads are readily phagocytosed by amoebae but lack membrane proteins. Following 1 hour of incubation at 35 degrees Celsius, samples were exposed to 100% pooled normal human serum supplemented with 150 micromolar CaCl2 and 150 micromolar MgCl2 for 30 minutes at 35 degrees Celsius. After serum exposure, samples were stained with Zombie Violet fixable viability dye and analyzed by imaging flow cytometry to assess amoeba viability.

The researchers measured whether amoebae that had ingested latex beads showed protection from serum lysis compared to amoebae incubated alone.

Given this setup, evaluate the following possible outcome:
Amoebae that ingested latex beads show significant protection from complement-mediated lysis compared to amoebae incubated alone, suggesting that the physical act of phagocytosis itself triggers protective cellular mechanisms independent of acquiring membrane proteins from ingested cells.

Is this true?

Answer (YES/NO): NO